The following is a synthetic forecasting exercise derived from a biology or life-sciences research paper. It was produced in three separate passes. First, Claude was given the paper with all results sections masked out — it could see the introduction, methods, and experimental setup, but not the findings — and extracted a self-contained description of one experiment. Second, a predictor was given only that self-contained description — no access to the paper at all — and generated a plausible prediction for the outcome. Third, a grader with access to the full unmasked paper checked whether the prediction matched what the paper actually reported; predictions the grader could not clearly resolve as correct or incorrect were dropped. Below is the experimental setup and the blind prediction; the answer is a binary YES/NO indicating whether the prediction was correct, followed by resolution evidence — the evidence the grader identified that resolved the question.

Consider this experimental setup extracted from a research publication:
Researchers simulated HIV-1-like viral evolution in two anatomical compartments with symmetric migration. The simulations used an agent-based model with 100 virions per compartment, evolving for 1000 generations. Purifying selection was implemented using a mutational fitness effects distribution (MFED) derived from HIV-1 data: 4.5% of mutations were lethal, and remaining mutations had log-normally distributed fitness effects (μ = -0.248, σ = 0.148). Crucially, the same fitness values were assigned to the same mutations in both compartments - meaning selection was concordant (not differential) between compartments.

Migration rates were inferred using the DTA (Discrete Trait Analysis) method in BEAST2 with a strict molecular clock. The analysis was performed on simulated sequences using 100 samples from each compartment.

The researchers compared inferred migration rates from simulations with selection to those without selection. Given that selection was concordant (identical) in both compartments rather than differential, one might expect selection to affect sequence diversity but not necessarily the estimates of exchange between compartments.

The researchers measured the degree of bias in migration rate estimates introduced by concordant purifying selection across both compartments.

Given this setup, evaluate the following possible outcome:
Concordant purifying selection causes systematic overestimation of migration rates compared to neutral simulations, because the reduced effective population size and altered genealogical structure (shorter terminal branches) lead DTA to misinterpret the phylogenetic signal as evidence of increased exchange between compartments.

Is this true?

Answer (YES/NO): YES